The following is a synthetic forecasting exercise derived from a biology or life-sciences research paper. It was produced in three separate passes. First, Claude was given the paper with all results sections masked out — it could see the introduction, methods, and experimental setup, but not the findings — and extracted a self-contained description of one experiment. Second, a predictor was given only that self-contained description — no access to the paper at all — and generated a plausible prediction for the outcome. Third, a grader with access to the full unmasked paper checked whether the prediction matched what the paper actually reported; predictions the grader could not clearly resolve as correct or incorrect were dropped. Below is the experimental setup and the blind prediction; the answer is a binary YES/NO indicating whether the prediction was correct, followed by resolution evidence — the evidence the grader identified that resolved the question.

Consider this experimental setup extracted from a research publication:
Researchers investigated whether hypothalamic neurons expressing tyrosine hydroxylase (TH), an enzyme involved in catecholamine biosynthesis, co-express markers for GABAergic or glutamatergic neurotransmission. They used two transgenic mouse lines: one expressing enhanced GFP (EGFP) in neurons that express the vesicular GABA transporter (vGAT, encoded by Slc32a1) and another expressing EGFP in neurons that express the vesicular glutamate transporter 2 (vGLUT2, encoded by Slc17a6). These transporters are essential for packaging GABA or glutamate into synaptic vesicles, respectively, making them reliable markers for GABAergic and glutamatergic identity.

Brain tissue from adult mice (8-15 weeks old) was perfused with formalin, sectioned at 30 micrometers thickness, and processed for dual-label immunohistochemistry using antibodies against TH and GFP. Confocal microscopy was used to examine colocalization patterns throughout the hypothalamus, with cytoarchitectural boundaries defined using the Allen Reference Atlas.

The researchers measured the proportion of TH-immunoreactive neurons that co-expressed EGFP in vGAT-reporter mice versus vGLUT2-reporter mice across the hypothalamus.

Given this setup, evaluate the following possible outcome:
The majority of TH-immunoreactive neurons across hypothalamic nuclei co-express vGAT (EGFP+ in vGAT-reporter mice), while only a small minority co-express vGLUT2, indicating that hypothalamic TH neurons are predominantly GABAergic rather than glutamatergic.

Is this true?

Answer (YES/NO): NO